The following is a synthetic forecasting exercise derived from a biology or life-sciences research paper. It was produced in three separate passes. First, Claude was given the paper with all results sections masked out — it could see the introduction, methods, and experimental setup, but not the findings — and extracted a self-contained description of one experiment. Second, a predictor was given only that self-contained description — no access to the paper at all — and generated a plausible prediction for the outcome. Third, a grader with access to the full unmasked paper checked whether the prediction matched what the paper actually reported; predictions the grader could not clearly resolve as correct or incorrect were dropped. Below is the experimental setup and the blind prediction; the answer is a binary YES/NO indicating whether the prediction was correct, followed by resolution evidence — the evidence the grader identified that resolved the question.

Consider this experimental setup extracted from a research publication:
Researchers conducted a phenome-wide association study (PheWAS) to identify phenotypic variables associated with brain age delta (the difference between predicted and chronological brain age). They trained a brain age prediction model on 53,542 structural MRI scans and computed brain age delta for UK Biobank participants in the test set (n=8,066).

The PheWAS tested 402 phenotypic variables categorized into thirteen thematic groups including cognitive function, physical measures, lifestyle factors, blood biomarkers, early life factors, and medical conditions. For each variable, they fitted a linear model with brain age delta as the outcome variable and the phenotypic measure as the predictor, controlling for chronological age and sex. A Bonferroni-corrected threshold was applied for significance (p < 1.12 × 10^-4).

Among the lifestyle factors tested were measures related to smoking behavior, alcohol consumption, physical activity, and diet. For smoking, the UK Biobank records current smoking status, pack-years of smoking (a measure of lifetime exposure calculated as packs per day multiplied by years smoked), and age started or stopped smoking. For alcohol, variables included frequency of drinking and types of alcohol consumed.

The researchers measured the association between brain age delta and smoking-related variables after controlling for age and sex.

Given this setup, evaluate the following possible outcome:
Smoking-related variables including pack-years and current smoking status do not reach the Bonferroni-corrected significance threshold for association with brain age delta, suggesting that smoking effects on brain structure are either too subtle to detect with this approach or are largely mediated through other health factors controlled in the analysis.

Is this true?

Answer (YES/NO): NO